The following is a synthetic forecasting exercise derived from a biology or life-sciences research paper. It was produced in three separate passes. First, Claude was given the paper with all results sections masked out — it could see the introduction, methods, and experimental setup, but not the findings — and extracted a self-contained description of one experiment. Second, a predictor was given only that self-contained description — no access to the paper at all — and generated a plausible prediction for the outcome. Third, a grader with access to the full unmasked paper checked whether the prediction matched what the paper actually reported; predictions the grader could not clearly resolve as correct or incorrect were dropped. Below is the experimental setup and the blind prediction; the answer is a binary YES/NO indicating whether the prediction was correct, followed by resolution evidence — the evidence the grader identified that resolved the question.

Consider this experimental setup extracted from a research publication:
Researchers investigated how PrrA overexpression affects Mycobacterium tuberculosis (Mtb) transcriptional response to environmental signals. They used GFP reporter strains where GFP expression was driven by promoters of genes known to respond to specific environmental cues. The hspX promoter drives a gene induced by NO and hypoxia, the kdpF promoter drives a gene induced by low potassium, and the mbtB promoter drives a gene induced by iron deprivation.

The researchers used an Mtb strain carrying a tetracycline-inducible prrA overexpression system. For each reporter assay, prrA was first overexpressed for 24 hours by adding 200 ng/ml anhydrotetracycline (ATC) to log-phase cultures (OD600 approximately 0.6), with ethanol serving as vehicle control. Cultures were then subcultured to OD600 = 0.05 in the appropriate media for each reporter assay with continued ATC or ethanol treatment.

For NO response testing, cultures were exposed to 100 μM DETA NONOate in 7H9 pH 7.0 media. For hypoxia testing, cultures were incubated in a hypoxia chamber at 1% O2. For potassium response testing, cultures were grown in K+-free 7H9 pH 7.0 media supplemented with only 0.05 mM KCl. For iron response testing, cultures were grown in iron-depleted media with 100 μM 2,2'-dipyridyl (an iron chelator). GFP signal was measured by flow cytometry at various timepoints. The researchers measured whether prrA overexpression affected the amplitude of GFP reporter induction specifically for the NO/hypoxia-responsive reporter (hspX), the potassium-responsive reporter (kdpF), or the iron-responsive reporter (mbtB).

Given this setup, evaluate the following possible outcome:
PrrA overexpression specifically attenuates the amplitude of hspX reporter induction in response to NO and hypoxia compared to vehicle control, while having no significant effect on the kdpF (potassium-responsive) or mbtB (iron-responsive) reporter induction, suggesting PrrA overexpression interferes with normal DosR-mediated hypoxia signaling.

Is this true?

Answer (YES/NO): YES